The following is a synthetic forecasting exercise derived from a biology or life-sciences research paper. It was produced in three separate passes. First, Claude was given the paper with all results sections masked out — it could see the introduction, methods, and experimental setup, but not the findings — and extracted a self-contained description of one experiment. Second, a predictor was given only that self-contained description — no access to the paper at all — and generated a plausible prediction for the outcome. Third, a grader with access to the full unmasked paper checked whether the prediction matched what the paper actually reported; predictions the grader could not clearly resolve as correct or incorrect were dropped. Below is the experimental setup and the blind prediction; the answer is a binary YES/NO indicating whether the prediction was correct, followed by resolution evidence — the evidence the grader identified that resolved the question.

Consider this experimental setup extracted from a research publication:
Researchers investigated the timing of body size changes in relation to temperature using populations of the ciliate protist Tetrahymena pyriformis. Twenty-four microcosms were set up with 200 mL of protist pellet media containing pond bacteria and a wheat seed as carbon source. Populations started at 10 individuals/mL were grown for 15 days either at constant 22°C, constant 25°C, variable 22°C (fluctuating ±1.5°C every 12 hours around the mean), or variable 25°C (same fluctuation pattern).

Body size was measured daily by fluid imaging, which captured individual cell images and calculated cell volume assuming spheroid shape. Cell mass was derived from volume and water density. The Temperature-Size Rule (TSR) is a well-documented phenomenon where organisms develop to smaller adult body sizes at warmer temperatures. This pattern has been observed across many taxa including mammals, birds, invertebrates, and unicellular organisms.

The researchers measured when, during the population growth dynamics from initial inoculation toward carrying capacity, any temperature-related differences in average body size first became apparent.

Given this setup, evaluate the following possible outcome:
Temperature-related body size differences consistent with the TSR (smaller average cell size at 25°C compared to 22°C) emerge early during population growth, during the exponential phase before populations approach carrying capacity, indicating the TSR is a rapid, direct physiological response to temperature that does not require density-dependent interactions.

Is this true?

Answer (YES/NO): NO